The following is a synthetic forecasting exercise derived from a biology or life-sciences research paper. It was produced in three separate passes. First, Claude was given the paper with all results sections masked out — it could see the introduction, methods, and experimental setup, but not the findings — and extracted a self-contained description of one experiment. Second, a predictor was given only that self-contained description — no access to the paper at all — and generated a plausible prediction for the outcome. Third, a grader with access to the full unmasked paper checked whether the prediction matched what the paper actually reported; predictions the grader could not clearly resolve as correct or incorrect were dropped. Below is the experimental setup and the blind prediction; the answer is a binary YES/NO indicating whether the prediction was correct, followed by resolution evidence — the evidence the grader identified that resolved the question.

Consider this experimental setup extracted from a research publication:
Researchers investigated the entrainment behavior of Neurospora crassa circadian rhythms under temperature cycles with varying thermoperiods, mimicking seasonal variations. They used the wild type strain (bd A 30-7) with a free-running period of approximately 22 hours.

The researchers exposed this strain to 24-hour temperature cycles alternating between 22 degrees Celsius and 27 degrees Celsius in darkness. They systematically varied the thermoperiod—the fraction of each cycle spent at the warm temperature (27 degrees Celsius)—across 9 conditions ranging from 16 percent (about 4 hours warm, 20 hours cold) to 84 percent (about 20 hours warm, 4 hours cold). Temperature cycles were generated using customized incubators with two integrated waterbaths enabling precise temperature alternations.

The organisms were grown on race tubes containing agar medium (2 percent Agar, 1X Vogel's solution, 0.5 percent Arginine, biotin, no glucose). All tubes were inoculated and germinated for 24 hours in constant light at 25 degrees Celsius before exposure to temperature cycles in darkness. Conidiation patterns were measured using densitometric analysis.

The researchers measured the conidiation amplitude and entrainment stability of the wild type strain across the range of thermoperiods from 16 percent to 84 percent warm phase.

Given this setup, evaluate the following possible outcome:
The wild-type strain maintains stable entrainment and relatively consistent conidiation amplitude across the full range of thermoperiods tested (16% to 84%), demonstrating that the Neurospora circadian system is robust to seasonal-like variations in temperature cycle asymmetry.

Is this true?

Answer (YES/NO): NO